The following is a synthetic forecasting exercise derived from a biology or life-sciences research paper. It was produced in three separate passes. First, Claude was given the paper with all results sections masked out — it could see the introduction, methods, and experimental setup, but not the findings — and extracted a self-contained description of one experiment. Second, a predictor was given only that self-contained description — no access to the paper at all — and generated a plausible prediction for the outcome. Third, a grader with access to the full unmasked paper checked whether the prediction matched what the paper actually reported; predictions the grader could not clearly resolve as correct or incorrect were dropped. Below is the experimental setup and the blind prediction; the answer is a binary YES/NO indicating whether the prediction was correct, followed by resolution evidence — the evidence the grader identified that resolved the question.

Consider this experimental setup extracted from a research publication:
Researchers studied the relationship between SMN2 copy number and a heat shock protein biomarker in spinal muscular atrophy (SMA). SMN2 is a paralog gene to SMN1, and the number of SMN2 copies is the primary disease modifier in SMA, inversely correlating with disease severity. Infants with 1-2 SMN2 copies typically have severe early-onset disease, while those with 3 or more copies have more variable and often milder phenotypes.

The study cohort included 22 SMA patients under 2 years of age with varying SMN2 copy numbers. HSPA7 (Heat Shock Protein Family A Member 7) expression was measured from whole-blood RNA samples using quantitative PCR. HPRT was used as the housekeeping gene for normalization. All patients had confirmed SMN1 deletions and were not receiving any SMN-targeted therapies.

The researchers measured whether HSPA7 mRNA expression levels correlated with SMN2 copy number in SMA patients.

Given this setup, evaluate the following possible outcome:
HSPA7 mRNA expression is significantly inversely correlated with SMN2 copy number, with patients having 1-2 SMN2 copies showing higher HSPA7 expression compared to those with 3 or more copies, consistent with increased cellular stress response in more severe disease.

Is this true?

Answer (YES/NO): NO